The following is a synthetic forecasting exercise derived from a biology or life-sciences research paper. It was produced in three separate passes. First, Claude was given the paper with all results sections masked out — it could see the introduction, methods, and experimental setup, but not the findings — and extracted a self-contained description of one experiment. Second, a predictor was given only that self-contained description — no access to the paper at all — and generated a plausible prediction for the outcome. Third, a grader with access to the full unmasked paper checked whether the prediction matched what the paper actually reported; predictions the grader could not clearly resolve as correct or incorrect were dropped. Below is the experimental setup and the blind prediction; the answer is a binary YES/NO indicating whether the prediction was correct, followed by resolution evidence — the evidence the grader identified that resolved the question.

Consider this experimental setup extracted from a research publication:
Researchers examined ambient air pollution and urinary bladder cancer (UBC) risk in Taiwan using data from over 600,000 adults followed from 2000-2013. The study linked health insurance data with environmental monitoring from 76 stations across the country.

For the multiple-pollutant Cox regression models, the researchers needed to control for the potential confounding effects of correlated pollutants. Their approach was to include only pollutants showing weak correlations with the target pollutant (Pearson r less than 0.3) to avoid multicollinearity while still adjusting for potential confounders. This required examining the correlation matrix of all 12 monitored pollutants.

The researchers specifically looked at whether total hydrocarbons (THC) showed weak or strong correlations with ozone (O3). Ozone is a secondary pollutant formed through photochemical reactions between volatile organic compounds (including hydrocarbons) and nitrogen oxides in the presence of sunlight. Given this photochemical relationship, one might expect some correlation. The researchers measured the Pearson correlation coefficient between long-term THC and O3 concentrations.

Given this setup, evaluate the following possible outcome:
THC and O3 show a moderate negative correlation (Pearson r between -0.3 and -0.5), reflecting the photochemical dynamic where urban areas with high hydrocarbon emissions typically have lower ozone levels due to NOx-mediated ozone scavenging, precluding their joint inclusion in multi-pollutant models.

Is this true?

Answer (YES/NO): NO